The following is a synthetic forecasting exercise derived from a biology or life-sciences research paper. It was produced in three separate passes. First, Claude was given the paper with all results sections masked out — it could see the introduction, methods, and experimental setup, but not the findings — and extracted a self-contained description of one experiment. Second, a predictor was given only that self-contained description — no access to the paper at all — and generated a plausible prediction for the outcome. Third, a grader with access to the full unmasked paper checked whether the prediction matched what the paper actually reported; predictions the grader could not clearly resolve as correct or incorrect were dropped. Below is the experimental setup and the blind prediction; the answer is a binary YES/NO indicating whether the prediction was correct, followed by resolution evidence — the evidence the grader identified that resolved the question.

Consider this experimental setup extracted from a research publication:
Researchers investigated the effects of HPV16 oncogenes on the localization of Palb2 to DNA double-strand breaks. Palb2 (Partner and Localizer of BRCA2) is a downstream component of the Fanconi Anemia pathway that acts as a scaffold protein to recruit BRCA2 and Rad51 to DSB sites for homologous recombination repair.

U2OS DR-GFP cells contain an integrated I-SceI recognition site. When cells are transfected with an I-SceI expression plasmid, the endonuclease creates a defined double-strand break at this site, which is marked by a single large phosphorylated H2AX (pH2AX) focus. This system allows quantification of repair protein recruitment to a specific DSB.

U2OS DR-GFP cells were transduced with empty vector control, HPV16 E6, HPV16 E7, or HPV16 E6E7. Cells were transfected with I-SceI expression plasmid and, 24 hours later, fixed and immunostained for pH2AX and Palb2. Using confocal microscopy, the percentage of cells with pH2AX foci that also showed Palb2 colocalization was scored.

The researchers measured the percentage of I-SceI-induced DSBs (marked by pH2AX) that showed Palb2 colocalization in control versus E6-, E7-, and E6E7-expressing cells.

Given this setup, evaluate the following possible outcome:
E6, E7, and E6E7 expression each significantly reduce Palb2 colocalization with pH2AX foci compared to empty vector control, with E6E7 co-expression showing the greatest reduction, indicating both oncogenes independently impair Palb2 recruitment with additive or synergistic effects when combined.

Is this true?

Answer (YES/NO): NO